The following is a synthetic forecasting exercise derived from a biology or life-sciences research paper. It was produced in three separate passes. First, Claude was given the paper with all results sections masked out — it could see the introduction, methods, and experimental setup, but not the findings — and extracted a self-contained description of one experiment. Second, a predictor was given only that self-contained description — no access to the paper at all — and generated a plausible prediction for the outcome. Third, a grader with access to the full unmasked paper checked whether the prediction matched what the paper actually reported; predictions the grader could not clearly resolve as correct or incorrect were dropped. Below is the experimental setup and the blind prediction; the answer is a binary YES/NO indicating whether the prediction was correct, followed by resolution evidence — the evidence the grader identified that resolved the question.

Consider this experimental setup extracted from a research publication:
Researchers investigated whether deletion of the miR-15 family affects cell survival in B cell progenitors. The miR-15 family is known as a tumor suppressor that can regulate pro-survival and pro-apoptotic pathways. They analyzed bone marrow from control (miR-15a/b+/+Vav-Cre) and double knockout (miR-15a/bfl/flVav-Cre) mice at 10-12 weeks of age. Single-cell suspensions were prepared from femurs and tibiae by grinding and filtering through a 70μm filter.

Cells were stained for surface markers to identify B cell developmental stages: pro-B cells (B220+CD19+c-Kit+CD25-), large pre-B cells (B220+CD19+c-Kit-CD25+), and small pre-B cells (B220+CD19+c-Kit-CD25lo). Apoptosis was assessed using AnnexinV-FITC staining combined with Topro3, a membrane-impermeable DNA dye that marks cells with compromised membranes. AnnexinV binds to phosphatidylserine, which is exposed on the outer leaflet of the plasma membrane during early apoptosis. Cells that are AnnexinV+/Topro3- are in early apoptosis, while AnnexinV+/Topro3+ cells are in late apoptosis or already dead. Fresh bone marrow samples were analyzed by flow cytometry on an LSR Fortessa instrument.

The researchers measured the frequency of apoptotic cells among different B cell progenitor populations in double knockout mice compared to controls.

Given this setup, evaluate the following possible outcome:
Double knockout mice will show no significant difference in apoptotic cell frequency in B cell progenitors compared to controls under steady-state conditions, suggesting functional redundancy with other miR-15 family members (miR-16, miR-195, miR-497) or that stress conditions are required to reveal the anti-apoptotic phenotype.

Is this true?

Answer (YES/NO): YES